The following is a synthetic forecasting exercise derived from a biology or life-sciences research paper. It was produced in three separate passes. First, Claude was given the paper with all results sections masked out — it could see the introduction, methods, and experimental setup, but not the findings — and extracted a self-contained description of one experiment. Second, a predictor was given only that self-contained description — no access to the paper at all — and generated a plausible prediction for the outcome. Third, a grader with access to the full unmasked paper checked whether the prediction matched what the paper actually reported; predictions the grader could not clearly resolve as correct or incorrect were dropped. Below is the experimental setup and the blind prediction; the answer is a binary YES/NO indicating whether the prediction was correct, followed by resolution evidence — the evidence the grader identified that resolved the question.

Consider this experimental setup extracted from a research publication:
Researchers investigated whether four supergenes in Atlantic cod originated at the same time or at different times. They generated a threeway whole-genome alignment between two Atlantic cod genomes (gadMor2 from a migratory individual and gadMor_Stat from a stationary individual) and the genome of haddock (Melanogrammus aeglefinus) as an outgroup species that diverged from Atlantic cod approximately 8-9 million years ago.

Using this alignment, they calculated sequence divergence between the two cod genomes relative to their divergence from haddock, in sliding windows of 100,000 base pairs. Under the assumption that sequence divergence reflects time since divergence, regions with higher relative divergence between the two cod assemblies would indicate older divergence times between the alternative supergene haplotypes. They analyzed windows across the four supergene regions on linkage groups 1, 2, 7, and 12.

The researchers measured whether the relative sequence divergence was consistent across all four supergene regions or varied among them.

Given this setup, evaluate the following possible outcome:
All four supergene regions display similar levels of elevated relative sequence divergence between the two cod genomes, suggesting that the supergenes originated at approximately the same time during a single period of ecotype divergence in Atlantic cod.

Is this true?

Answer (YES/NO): NO